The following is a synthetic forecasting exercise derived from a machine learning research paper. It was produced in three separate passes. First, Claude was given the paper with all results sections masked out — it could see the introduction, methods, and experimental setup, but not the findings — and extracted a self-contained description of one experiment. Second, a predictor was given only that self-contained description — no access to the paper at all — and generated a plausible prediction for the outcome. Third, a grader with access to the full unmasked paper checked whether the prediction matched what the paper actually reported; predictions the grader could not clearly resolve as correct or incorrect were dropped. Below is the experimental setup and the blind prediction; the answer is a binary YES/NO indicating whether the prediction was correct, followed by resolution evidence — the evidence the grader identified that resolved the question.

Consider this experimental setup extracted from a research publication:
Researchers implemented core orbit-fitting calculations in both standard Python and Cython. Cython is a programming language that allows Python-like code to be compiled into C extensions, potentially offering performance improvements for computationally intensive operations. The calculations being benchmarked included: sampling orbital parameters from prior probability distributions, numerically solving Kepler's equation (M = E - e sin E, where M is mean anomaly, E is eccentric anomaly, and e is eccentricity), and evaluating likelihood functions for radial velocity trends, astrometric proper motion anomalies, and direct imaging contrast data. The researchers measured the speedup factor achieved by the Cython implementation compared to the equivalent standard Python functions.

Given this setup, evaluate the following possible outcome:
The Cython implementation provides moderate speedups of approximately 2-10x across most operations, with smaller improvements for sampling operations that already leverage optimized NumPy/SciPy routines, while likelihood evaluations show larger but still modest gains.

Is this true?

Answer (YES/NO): NO